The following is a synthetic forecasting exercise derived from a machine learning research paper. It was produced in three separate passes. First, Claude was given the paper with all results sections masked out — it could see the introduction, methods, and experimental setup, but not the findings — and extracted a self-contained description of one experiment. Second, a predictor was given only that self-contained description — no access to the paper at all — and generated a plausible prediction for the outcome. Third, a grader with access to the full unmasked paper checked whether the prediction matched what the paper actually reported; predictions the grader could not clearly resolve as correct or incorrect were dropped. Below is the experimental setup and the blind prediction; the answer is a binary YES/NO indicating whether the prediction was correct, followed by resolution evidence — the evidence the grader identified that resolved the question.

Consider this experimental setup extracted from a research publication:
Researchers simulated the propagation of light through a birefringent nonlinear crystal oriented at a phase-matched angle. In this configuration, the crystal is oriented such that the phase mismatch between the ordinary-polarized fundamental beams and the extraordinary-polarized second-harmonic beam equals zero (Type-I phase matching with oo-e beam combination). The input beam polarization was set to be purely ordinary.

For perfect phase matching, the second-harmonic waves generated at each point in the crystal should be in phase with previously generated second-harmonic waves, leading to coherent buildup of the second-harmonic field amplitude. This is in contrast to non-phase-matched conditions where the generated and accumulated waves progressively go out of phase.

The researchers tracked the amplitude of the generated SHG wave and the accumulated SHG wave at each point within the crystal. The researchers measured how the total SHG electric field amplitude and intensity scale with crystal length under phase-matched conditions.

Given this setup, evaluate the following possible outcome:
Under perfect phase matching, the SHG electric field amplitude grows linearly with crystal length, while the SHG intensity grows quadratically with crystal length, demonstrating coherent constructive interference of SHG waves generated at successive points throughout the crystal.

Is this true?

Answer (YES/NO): YES